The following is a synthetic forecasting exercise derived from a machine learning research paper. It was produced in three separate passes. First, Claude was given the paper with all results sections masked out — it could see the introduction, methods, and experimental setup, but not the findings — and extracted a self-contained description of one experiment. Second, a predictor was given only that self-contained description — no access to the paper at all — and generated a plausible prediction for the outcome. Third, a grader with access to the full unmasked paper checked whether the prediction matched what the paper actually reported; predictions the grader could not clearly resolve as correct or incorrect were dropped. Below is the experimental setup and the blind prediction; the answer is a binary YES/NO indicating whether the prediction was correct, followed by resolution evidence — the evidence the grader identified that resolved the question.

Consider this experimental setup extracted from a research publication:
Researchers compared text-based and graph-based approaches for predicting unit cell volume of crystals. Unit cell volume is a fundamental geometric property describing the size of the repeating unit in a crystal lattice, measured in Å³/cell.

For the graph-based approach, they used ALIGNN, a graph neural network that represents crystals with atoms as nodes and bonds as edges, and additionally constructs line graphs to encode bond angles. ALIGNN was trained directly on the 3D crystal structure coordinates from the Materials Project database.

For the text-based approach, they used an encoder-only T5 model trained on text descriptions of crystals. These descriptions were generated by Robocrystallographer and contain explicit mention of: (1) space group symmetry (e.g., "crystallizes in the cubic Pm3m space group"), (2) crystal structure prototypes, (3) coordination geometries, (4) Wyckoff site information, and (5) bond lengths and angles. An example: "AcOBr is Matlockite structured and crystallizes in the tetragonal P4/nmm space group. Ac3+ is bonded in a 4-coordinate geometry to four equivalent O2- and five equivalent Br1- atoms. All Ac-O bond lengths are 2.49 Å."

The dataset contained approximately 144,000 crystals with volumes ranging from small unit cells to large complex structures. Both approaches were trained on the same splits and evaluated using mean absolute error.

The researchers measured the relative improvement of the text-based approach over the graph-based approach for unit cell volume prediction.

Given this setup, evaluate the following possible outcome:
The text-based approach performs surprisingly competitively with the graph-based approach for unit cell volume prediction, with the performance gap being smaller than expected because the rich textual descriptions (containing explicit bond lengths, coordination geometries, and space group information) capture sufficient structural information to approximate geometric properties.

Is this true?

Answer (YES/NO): NO